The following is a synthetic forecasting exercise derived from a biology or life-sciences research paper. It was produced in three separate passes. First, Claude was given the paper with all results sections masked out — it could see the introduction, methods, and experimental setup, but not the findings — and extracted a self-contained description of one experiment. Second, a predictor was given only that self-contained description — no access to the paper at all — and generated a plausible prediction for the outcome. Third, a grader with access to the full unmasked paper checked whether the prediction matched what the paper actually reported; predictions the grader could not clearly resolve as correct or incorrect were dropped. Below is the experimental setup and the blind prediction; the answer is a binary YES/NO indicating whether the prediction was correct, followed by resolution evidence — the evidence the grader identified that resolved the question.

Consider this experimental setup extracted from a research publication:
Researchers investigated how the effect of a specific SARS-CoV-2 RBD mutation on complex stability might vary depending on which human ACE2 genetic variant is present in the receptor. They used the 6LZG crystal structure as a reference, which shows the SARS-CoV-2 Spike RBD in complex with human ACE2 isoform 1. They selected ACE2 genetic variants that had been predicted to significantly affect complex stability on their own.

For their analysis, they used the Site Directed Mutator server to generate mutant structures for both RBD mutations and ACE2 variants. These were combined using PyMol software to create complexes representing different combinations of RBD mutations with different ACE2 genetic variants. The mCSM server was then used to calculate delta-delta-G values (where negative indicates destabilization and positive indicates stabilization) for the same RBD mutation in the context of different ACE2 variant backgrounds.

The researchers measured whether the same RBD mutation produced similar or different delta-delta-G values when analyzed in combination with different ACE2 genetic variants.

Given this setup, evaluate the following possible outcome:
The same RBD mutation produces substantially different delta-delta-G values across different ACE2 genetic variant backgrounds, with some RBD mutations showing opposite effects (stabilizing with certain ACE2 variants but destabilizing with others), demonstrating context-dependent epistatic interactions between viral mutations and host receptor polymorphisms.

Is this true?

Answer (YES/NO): NO